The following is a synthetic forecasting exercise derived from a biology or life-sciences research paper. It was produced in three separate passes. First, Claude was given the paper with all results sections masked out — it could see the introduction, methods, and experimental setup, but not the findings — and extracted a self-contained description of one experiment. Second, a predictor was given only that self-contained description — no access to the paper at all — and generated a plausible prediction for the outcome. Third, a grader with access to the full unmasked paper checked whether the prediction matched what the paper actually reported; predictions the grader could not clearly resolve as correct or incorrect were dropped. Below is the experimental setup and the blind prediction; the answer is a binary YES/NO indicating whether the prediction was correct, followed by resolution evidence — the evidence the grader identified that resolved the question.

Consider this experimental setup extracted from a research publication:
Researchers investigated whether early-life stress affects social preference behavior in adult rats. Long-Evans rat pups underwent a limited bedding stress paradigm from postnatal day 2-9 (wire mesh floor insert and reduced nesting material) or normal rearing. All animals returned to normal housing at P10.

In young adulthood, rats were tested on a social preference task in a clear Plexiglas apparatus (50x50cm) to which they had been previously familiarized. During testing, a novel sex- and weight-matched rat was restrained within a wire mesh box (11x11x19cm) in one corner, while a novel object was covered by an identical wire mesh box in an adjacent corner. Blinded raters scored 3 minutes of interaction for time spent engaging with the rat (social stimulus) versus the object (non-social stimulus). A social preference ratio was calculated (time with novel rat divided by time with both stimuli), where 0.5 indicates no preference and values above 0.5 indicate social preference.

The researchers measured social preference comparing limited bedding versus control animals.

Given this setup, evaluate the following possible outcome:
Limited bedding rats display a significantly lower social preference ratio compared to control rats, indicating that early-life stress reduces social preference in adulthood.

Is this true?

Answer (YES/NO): NO